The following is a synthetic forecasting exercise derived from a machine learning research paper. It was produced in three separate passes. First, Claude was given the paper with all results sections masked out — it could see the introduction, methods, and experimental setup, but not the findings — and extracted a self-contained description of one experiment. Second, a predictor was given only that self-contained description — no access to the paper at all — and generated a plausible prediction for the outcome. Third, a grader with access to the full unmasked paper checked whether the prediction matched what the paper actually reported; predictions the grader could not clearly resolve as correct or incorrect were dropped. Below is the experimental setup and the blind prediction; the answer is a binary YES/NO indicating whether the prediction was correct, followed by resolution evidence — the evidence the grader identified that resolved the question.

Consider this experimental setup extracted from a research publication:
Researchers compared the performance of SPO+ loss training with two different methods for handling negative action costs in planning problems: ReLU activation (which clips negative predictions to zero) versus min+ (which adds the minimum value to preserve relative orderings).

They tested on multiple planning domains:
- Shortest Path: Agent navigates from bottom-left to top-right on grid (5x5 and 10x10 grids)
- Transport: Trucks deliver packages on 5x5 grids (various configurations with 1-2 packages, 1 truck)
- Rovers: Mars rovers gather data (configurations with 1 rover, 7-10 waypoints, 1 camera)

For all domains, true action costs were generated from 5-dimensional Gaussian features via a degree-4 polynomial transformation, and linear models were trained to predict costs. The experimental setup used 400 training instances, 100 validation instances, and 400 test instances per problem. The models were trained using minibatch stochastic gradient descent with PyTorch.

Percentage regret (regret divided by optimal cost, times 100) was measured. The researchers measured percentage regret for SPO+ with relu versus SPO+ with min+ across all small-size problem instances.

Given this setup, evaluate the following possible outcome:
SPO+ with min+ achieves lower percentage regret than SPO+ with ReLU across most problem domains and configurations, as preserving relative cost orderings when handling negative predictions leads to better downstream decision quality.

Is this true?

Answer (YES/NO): YES